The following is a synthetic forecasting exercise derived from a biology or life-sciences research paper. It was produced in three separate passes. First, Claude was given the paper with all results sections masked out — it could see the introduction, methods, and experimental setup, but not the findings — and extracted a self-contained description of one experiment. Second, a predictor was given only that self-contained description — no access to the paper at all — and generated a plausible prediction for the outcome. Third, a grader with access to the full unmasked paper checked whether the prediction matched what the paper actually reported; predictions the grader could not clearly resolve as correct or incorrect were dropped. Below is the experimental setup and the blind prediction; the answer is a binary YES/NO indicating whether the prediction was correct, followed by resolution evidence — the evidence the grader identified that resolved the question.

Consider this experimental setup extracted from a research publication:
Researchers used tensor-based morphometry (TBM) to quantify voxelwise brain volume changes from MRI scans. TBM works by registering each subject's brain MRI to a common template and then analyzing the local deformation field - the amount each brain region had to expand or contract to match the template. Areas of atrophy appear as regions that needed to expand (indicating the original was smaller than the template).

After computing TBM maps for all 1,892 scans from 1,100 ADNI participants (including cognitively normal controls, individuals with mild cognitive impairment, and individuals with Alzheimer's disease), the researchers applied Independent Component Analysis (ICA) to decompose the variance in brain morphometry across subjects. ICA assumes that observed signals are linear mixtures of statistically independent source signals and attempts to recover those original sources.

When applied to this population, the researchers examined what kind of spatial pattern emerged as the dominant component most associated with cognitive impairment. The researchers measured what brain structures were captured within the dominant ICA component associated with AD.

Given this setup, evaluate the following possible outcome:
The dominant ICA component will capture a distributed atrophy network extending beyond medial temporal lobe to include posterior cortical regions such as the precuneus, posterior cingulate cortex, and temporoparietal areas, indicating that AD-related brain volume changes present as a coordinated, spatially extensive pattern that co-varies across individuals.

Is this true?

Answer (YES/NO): NO